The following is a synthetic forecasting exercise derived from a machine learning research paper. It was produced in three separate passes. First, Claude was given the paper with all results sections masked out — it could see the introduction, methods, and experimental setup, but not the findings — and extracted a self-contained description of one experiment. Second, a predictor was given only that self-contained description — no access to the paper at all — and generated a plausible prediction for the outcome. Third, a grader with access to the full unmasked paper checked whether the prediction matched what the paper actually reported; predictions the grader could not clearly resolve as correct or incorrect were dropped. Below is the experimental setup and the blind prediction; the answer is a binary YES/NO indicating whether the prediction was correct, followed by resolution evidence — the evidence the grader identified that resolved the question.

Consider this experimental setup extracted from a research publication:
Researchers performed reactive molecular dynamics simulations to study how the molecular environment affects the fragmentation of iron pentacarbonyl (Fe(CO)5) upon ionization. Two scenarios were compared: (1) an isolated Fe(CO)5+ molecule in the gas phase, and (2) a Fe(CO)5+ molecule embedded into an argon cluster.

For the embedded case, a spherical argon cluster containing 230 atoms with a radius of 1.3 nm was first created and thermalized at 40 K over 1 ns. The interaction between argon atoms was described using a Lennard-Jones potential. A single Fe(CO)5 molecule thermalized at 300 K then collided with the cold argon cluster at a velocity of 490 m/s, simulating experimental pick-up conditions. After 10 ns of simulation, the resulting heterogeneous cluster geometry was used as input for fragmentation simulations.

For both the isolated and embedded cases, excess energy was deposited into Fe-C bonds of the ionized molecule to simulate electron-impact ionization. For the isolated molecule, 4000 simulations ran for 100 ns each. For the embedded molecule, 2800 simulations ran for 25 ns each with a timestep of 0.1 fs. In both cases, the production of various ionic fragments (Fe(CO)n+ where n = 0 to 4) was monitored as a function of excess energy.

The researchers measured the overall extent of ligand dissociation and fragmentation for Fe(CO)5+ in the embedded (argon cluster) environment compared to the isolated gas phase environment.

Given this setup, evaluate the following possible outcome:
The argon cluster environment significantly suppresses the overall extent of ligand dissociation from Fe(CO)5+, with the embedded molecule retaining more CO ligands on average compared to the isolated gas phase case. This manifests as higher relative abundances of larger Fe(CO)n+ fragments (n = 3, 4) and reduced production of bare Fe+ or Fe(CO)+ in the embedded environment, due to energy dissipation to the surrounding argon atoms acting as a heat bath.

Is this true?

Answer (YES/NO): NO